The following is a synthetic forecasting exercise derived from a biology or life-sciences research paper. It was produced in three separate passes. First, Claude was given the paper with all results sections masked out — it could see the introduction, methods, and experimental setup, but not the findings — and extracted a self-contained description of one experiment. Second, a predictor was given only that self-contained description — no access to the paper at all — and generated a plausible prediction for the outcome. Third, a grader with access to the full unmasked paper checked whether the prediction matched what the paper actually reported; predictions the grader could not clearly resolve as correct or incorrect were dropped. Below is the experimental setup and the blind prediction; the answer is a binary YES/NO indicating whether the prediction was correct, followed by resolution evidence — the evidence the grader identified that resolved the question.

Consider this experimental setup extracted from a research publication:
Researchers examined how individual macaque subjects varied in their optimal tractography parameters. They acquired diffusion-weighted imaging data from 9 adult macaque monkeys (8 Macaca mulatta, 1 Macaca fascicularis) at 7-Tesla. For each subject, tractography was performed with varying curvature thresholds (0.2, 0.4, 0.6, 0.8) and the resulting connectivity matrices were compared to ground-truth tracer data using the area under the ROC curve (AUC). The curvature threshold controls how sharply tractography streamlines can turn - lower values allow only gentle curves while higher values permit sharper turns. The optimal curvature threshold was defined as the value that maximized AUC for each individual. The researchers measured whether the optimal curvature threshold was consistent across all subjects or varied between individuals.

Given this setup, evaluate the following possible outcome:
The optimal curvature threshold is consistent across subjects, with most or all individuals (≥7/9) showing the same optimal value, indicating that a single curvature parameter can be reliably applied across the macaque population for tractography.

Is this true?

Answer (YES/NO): NO